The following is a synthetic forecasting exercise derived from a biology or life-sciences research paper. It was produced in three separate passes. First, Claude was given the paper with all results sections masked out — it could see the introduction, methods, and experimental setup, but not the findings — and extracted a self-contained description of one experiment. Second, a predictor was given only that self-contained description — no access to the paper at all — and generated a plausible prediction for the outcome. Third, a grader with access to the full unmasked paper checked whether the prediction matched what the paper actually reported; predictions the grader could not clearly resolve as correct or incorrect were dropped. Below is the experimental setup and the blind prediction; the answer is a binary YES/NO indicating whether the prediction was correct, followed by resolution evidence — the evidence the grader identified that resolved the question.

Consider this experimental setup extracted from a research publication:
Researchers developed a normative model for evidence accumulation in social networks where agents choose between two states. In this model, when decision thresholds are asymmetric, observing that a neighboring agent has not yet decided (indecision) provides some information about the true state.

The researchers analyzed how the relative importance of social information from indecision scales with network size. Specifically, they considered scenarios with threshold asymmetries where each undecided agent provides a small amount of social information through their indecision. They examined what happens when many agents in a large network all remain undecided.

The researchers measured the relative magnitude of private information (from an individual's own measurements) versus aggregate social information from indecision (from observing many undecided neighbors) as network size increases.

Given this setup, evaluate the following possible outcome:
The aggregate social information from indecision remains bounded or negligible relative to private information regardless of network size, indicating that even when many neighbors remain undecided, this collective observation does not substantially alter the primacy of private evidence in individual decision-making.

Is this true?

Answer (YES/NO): NO